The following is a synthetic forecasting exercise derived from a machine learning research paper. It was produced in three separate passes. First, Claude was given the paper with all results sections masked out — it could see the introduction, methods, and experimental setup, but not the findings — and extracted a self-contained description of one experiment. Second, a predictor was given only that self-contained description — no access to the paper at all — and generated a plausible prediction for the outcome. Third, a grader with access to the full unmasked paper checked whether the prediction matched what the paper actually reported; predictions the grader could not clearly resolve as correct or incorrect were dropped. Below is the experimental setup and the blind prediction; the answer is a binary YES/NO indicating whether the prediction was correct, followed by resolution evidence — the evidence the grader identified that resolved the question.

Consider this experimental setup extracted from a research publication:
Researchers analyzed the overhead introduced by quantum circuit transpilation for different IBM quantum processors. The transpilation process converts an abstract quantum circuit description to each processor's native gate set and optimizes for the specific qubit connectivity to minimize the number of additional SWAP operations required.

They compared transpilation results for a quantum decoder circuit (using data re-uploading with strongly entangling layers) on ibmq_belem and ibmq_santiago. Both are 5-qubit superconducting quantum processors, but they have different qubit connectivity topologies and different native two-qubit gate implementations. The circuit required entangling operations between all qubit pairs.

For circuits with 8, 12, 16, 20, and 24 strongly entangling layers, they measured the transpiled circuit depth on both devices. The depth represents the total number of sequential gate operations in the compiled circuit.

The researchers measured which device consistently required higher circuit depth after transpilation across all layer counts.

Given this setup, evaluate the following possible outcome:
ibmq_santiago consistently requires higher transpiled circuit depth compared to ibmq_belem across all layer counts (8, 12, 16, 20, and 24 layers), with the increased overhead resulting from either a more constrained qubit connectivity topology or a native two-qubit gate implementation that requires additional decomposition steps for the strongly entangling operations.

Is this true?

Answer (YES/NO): YES